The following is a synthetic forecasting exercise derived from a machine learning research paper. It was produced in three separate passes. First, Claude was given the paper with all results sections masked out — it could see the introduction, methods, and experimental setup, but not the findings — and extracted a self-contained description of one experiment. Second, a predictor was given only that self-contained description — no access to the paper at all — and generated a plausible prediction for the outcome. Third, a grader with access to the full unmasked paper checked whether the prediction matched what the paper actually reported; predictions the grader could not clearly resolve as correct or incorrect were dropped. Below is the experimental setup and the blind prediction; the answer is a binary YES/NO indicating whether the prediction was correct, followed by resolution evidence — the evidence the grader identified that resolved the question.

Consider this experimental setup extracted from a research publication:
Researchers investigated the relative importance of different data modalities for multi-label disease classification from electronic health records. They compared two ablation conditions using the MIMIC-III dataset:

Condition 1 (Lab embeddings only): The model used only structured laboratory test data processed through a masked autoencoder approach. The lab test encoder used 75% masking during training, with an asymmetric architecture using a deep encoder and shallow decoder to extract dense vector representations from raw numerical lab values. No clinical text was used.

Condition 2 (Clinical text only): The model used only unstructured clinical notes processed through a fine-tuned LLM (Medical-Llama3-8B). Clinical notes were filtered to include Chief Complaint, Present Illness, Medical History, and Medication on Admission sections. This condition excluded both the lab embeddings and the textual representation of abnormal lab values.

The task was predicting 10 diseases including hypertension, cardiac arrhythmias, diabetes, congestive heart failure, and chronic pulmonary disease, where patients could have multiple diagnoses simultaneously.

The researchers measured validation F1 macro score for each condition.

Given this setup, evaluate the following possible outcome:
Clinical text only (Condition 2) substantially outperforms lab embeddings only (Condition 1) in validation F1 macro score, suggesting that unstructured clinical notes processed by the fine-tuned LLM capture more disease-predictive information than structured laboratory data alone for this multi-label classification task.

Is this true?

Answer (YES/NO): YES